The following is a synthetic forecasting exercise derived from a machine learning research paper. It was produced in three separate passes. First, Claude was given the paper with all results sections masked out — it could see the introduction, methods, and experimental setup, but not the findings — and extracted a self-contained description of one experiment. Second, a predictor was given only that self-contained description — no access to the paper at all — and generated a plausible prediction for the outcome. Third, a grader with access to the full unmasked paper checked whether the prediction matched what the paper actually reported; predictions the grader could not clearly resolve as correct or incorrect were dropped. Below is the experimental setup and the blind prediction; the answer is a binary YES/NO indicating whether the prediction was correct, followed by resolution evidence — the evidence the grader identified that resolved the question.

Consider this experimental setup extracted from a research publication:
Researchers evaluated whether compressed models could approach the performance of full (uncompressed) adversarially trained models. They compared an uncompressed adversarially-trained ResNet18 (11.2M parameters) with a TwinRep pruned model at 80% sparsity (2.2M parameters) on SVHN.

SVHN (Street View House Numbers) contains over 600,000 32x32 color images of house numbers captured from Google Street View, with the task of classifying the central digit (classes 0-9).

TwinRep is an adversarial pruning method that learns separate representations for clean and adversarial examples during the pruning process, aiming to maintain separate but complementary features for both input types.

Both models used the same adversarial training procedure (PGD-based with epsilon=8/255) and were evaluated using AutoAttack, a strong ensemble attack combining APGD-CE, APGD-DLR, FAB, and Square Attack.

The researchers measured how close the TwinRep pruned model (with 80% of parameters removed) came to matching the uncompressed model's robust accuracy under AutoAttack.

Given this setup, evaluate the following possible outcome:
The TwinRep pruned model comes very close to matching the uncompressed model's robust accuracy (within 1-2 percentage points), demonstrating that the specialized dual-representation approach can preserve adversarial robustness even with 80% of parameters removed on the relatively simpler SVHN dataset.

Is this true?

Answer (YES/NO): NO